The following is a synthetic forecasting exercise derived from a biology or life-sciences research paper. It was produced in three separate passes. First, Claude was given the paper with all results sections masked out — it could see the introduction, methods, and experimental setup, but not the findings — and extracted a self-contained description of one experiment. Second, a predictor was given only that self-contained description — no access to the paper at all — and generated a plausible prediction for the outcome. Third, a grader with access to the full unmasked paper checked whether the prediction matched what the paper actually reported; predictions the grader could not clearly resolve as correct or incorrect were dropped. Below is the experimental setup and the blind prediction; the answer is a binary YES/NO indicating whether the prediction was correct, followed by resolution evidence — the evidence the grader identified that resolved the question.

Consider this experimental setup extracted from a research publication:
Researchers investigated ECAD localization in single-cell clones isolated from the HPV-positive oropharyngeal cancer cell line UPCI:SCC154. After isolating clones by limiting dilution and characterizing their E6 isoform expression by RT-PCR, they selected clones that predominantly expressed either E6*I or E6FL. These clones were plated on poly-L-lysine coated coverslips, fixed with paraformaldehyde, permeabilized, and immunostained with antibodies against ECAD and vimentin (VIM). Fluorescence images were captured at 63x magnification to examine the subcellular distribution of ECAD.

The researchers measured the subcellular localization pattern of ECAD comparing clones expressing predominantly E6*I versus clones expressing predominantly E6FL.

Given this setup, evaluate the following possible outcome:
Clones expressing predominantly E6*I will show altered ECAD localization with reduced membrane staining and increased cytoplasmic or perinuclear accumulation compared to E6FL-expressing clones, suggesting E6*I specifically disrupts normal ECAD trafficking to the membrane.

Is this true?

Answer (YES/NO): YES